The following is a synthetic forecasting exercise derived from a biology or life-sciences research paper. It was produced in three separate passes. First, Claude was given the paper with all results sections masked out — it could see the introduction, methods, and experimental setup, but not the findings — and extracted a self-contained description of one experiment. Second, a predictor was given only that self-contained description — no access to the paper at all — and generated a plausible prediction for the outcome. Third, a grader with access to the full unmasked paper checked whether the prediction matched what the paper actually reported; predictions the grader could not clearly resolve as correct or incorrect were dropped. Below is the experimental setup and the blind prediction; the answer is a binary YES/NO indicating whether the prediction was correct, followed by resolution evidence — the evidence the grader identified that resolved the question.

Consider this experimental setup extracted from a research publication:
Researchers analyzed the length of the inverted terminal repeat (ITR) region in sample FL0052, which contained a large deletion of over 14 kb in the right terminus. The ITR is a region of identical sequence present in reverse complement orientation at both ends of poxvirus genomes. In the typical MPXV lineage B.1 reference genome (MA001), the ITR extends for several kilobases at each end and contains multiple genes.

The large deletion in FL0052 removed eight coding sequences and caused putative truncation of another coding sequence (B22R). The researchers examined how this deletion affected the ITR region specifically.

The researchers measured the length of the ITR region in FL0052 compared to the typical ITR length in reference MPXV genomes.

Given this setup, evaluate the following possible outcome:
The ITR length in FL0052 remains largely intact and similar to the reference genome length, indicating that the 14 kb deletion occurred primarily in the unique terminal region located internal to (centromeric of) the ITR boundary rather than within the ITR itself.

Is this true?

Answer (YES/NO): NO